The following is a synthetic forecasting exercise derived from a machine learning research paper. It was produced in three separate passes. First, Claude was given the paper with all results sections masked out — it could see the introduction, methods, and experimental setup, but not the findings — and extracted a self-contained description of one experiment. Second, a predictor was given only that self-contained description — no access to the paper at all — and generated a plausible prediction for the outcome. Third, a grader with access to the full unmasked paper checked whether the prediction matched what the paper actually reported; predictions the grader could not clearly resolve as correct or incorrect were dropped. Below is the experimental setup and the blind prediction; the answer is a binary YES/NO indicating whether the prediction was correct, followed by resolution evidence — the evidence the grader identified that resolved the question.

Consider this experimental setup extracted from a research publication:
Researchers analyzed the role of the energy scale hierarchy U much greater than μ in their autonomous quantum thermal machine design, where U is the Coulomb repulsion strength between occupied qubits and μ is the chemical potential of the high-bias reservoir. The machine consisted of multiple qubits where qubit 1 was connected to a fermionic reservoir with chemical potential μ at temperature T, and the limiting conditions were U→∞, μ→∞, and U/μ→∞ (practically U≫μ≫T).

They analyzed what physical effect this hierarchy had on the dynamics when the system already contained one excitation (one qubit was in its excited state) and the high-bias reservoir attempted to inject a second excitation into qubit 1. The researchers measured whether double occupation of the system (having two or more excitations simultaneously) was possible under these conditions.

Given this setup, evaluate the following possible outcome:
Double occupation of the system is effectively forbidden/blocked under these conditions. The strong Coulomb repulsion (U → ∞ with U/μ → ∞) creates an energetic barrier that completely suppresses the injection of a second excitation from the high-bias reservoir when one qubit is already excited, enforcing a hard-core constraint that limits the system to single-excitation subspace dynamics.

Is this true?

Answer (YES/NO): YES